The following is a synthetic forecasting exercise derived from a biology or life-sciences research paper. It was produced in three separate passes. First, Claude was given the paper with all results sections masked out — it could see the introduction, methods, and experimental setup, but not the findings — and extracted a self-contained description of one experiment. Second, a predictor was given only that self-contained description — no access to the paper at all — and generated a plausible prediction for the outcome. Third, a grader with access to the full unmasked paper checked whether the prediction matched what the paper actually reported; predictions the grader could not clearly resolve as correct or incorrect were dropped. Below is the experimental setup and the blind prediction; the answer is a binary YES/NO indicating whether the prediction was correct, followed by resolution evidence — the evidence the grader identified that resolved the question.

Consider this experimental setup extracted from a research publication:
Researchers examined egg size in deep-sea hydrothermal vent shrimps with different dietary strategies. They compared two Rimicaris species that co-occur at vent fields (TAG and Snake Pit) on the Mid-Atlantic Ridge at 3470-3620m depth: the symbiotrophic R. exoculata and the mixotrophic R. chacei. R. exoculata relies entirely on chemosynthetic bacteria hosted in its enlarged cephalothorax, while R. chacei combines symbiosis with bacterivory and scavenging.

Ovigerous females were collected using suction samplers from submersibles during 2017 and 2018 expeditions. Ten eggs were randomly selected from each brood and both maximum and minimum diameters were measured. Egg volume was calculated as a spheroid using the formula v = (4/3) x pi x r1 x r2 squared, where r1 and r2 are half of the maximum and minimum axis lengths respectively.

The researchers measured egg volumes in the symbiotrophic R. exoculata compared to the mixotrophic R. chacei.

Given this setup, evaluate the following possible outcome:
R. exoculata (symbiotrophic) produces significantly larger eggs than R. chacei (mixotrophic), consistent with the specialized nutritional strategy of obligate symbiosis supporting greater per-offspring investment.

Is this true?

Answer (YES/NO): YES